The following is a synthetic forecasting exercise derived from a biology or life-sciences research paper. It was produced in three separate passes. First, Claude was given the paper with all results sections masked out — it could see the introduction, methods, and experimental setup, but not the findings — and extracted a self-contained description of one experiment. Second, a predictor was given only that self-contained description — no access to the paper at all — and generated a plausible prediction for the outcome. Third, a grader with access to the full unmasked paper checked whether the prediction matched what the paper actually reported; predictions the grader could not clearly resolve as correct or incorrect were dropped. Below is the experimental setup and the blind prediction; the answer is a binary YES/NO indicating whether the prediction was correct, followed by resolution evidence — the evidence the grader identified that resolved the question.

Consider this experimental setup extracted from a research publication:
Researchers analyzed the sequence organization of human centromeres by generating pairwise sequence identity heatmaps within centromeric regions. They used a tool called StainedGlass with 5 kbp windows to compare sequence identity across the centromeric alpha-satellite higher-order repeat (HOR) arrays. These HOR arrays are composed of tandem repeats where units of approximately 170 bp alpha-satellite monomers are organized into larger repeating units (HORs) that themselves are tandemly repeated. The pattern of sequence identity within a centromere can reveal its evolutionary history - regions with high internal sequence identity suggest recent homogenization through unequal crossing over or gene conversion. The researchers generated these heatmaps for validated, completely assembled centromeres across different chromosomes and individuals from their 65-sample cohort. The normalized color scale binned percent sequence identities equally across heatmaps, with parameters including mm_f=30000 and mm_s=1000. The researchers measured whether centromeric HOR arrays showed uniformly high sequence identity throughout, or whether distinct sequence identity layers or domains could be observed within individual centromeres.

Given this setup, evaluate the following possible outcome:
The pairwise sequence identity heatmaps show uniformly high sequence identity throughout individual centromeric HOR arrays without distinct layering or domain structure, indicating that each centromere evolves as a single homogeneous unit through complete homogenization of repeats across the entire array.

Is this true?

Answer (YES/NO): NO